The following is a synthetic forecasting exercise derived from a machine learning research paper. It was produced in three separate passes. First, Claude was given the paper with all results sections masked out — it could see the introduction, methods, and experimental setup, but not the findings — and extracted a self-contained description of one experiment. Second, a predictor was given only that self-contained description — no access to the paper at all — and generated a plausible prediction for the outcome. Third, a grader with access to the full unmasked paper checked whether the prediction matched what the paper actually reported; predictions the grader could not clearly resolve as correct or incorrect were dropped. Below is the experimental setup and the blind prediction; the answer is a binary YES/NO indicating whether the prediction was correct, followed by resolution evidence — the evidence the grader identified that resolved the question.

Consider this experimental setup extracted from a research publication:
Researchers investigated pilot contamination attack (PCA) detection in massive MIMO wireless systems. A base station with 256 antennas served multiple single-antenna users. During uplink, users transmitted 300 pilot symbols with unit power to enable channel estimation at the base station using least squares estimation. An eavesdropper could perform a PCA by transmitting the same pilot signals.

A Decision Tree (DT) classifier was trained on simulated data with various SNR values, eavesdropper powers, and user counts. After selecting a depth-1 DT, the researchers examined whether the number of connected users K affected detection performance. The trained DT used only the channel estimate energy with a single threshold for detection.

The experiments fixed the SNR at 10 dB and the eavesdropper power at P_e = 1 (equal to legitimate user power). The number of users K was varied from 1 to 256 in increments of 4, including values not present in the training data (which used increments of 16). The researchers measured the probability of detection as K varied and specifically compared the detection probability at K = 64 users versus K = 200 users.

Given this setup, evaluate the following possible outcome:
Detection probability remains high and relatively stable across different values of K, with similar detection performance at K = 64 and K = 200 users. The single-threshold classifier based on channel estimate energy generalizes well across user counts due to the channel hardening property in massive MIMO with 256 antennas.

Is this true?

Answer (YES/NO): YES